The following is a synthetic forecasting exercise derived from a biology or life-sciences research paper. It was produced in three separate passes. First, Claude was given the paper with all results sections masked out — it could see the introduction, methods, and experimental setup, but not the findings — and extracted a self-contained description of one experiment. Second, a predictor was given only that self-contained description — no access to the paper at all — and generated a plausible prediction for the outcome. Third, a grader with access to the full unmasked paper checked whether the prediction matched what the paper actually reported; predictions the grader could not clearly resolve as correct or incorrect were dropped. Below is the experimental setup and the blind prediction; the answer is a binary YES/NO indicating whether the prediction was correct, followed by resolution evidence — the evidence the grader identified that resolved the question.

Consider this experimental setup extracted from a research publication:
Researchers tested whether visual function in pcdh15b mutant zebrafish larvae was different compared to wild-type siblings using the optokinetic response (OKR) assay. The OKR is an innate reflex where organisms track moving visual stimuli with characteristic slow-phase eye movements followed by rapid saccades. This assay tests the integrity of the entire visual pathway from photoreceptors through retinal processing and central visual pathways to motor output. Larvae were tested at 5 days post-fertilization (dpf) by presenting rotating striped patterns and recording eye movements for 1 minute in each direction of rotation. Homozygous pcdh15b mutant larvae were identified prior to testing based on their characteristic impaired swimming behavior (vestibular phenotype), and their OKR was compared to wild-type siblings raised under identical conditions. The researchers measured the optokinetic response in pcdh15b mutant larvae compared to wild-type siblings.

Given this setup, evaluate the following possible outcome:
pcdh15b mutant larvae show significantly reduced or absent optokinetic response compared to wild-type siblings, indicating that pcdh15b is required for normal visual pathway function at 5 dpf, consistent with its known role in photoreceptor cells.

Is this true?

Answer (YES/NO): YES